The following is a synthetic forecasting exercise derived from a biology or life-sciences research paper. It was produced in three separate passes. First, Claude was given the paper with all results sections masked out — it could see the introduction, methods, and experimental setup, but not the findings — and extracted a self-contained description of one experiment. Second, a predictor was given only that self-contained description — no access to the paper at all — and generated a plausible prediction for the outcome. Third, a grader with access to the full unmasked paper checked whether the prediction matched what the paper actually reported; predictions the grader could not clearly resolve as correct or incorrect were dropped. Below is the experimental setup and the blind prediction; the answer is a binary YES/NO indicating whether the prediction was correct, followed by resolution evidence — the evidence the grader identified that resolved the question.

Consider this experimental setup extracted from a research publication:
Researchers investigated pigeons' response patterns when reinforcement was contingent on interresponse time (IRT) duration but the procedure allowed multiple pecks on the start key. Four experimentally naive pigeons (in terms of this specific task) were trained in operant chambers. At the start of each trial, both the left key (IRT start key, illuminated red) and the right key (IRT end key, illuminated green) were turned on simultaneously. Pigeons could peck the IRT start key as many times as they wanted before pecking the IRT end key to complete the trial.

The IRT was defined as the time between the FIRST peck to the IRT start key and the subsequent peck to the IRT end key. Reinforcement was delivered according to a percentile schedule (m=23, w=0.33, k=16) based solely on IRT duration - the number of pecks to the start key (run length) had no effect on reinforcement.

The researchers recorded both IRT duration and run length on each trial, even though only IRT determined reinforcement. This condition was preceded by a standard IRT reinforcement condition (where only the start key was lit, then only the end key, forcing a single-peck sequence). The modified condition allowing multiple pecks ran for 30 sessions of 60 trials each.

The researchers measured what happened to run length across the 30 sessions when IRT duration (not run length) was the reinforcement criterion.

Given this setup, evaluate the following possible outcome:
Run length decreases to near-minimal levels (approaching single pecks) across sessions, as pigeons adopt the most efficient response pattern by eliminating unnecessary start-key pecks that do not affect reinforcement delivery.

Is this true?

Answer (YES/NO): NO